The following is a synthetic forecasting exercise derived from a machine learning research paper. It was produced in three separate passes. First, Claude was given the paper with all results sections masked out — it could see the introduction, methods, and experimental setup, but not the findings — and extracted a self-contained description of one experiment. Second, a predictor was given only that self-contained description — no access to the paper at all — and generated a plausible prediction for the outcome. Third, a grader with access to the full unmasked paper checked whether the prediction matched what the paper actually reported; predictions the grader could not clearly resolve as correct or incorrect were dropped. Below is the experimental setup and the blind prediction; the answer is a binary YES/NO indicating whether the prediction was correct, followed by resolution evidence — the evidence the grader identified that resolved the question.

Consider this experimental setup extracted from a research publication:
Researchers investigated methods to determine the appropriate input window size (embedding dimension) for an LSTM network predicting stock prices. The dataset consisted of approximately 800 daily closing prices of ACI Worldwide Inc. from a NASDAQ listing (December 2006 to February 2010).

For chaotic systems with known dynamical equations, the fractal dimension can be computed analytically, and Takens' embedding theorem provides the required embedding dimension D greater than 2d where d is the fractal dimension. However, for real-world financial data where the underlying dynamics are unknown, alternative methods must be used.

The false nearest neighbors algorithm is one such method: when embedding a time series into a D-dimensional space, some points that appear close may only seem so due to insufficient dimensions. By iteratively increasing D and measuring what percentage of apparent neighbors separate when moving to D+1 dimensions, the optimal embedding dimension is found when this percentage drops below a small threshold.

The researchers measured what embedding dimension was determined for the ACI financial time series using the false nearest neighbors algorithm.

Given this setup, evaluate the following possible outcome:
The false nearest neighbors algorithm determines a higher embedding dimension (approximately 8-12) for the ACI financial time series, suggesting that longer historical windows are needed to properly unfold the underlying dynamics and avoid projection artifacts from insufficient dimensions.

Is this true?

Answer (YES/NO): NO